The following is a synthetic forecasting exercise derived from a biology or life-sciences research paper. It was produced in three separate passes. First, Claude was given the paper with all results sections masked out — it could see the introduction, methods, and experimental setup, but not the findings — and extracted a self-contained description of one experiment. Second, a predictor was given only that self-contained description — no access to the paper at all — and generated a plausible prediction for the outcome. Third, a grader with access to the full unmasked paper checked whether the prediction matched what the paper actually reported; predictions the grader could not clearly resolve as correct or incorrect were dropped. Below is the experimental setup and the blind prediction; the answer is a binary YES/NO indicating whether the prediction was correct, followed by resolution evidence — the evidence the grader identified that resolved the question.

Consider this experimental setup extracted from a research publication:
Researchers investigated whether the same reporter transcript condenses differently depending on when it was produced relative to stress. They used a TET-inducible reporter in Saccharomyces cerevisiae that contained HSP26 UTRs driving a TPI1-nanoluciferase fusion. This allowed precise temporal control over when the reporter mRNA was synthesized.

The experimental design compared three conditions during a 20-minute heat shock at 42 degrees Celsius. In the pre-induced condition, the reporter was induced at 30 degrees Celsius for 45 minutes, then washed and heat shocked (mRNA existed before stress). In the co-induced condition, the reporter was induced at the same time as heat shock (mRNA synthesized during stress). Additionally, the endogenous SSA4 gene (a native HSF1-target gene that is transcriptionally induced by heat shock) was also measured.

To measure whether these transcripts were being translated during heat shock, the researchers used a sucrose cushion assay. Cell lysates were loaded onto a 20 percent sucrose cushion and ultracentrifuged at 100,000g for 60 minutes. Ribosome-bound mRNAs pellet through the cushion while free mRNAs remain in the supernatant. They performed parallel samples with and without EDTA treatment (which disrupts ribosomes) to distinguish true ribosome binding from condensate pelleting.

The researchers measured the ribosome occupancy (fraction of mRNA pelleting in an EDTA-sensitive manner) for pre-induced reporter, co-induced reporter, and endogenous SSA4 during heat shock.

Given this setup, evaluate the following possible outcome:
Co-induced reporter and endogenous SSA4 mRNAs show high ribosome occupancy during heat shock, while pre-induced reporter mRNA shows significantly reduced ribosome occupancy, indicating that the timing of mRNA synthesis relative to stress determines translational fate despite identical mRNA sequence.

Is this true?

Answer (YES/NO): NO